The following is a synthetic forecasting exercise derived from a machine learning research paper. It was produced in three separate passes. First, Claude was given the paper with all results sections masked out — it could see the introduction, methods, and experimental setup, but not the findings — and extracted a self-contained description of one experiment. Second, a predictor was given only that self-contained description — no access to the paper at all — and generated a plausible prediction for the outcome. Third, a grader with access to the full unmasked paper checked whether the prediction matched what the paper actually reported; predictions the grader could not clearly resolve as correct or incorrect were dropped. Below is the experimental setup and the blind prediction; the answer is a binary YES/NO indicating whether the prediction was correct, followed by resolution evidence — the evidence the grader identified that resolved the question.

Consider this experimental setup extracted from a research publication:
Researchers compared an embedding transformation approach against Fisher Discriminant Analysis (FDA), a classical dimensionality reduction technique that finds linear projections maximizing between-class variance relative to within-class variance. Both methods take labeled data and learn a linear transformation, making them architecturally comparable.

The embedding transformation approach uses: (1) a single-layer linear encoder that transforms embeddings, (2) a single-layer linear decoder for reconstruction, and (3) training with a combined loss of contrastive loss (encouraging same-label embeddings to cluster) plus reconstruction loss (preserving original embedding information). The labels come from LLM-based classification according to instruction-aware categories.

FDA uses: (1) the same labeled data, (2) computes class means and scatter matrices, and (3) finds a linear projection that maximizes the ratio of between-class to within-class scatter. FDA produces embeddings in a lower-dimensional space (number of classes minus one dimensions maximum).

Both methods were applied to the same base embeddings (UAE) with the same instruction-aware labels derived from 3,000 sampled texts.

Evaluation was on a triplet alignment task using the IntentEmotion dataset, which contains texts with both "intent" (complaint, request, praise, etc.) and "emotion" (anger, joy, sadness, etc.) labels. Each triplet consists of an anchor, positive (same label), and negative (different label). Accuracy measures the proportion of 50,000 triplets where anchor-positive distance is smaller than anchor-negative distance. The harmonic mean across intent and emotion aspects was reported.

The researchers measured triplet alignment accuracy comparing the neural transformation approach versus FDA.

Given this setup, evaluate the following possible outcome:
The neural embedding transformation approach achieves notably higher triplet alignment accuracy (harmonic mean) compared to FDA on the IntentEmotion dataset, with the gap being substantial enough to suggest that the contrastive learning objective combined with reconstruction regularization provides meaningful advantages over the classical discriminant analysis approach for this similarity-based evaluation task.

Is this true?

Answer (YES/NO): YES